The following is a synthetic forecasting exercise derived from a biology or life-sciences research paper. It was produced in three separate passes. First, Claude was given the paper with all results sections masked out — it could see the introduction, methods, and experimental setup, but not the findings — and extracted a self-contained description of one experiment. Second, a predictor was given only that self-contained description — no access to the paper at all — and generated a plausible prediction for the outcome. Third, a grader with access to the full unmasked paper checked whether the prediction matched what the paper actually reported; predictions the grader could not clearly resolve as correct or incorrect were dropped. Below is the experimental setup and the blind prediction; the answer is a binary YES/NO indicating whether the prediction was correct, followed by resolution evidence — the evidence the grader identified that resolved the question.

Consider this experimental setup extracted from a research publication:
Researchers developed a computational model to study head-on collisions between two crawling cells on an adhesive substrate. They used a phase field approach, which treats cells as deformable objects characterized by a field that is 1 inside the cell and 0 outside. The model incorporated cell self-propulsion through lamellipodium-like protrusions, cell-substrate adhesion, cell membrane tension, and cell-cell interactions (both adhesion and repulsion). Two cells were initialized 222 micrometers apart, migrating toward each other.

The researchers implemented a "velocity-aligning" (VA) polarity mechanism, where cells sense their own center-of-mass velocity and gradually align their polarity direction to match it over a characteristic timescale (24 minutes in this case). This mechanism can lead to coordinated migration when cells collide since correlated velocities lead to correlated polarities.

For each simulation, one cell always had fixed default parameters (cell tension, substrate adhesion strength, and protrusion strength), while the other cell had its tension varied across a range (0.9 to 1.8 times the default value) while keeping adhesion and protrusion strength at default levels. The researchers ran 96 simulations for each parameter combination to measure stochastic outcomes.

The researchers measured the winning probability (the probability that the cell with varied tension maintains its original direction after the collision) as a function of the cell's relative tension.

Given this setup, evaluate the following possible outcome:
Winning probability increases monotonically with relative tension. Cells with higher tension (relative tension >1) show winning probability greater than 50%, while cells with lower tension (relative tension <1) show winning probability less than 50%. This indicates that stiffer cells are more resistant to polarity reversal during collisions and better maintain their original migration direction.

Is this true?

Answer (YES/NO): NO